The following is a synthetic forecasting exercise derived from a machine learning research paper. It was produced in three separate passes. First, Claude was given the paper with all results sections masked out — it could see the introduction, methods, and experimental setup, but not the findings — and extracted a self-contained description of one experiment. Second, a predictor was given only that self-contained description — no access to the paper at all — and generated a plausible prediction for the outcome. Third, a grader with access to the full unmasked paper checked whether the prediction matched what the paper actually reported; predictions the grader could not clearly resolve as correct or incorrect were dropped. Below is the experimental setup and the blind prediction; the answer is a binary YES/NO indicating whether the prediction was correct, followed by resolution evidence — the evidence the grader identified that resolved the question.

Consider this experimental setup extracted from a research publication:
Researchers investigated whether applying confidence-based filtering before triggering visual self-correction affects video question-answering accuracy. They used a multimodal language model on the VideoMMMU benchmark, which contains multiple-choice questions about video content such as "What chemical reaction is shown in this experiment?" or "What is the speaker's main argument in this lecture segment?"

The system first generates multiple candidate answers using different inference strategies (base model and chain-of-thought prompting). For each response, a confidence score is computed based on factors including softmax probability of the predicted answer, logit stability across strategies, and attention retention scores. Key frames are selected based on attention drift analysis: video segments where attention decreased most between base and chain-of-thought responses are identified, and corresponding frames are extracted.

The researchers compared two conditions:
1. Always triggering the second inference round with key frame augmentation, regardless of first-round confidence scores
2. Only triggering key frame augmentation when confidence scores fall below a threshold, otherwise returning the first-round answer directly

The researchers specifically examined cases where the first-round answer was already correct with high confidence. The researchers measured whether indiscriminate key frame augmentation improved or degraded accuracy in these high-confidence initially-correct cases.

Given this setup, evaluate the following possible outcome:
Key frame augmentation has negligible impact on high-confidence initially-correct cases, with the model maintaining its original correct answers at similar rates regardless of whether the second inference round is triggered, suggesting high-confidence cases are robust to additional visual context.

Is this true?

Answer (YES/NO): NO